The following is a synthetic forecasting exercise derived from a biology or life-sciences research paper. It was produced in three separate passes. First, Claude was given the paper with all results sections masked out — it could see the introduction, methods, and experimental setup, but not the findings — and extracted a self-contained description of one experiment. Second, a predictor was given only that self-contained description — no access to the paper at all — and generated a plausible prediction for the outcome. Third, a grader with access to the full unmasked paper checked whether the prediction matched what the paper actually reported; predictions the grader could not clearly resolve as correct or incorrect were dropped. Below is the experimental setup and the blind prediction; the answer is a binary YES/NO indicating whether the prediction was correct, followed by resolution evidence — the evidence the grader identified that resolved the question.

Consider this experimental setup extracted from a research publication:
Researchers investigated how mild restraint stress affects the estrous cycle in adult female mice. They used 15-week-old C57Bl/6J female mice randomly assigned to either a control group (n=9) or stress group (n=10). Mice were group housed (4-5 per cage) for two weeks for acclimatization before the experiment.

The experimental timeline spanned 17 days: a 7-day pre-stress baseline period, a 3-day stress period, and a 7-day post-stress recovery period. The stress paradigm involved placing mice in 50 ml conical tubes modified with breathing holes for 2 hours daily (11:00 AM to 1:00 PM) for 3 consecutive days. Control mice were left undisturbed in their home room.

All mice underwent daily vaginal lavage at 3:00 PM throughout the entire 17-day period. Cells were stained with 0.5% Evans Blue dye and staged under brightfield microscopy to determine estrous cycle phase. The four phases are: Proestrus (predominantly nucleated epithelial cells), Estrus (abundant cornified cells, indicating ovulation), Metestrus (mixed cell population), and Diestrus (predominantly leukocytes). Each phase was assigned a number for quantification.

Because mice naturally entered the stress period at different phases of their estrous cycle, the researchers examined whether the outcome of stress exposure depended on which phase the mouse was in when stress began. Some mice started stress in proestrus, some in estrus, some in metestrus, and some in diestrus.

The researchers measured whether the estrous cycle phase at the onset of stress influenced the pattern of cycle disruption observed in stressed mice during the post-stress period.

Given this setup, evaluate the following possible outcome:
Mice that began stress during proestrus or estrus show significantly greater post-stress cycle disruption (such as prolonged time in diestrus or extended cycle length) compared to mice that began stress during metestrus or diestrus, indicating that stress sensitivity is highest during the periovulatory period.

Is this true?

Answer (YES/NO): NO